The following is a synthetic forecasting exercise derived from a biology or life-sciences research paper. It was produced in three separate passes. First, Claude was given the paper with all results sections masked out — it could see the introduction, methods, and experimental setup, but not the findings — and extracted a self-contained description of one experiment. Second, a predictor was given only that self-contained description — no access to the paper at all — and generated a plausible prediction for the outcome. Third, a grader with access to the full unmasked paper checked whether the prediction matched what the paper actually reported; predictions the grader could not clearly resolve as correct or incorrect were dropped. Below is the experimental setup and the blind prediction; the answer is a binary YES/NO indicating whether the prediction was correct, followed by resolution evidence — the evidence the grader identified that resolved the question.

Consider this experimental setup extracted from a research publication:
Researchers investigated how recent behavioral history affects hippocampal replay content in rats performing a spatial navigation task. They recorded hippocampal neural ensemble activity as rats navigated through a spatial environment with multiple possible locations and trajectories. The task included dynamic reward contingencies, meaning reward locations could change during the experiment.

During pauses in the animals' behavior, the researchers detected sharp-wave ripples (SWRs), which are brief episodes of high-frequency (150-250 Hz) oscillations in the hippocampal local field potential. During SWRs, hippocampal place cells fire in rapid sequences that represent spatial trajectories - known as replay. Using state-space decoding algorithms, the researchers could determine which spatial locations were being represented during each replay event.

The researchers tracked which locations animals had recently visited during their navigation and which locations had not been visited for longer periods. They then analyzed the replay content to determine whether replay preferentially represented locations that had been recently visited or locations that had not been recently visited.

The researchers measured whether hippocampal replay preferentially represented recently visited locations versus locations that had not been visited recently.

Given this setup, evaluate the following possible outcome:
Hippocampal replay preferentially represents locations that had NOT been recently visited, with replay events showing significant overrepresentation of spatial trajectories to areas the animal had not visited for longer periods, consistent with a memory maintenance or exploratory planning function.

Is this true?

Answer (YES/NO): YES